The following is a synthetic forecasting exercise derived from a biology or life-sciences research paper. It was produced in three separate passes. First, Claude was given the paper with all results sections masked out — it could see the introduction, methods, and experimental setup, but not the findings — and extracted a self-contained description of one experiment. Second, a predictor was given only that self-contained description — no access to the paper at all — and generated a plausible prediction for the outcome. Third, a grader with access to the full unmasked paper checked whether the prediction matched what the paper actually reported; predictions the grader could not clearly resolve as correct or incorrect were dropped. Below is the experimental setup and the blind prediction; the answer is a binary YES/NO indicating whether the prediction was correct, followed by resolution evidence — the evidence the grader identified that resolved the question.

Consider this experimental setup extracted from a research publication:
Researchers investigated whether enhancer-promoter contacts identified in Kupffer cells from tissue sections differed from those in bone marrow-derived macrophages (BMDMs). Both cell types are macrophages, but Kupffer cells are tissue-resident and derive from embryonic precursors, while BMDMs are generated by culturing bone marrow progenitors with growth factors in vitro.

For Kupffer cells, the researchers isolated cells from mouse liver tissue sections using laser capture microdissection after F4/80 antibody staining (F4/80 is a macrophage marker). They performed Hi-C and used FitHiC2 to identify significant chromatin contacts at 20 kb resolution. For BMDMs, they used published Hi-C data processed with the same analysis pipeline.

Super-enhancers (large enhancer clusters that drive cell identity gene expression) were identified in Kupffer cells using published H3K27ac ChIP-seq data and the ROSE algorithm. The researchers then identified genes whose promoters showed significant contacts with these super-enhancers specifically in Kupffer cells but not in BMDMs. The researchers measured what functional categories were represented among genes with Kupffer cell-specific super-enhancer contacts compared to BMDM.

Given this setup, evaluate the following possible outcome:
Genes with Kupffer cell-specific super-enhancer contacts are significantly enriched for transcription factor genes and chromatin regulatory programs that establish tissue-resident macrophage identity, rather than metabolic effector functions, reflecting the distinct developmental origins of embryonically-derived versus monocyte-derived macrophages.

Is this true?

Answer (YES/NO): NO